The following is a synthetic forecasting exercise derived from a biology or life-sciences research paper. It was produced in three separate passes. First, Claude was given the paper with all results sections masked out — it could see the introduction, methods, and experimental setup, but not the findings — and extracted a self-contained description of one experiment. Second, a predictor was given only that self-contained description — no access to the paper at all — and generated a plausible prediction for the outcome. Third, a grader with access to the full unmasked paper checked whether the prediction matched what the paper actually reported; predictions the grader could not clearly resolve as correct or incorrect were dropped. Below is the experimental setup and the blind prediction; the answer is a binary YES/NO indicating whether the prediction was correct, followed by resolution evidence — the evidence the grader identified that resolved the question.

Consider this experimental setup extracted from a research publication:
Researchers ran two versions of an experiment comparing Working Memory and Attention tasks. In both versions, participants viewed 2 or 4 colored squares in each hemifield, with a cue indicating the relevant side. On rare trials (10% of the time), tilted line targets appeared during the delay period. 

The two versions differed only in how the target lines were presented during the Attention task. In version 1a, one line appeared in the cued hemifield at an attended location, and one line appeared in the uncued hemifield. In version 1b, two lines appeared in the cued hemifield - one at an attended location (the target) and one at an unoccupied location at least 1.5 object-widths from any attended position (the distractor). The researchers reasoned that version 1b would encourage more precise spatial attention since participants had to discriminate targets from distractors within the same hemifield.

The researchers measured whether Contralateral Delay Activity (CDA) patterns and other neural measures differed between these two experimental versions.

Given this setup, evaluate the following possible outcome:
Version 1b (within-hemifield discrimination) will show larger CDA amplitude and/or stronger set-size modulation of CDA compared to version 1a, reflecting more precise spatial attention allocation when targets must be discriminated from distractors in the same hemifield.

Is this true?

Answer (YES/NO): NO